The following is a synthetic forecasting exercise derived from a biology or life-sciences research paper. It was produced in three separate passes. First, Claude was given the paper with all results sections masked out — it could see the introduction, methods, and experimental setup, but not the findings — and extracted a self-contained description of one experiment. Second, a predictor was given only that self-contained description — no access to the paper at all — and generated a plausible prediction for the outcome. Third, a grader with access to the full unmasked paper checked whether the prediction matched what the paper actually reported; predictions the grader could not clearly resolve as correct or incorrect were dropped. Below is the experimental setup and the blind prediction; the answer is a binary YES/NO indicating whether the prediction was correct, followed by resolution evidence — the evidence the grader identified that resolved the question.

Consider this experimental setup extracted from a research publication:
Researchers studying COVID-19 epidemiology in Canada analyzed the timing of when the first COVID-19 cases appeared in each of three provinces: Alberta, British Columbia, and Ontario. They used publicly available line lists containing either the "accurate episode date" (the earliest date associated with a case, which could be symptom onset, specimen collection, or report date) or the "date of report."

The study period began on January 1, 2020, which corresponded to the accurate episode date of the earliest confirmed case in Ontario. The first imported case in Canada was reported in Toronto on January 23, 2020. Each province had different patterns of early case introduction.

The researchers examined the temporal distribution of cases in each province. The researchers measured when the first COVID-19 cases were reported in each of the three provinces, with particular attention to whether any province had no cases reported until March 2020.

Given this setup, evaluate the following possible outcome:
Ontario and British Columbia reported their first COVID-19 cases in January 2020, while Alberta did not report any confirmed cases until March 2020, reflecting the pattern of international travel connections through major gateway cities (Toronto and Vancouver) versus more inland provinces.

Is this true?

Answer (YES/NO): YES